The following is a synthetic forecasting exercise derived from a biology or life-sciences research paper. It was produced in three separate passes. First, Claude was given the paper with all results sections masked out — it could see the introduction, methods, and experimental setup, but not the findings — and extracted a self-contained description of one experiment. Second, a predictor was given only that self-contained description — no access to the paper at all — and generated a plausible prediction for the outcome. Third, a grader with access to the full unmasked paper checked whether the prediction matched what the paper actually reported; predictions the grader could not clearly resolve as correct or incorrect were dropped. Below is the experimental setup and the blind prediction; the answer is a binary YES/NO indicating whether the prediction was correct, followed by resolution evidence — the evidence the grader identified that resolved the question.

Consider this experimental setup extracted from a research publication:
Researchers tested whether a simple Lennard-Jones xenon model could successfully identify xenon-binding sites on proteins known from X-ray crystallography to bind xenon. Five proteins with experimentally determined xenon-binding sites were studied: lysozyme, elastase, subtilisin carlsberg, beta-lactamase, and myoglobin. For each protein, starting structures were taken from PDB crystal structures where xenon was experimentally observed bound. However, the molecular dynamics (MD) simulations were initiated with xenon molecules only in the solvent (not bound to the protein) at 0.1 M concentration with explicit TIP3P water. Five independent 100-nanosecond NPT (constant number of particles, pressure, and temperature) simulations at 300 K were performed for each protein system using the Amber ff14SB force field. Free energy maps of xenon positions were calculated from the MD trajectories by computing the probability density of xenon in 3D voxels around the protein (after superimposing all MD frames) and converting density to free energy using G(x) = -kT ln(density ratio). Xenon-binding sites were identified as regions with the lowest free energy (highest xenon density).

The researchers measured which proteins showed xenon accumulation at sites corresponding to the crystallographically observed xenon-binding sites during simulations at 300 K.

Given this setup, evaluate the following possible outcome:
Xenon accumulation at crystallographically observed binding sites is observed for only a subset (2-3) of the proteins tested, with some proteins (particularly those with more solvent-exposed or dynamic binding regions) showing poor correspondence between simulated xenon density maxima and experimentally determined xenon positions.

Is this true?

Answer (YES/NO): NO